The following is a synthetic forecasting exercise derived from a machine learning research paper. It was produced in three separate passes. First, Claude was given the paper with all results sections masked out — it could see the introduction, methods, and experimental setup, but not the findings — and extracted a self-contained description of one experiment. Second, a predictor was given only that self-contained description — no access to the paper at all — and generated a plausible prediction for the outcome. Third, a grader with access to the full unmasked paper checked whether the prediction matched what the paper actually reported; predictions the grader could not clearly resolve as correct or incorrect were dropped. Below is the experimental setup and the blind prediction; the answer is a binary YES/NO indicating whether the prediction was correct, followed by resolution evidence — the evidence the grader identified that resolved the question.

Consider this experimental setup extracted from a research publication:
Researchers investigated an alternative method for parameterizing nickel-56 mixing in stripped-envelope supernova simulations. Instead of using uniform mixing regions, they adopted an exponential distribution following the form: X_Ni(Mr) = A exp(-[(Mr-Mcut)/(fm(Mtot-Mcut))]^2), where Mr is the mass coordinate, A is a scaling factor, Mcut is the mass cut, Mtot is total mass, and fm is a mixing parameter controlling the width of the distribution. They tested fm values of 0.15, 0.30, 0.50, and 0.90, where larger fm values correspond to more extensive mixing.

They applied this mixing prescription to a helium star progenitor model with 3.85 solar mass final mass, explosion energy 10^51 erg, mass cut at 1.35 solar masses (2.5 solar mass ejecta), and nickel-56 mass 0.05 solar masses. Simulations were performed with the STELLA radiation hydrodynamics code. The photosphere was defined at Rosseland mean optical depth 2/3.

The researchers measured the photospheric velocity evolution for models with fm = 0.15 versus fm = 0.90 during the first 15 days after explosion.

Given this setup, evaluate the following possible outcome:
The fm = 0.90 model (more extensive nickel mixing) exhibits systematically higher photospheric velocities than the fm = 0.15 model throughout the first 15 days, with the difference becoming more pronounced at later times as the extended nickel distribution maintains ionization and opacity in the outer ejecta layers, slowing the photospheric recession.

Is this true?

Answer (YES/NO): NO